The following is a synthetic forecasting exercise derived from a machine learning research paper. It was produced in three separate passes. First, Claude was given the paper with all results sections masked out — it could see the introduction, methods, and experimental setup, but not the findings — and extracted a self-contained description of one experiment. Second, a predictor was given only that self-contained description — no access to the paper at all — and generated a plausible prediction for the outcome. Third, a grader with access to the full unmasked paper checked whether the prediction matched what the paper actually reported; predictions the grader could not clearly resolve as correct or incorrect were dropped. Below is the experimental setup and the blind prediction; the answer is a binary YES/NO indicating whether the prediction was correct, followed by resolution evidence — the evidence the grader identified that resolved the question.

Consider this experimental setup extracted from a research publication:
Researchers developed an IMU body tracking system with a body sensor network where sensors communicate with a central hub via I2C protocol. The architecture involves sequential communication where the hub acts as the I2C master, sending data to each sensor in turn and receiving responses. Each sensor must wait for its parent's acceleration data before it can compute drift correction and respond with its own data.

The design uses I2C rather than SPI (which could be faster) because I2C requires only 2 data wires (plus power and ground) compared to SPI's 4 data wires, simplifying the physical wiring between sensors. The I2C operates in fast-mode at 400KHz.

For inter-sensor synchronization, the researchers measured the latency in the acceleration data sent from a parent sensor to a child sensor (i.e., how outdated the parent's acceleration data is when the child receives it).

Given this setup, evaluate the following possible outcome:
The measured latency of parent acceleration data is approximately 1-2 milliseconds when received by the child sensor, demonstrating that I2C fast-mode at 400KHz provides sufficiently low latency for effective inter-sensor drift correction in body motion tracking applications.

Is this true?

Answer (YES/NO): NO